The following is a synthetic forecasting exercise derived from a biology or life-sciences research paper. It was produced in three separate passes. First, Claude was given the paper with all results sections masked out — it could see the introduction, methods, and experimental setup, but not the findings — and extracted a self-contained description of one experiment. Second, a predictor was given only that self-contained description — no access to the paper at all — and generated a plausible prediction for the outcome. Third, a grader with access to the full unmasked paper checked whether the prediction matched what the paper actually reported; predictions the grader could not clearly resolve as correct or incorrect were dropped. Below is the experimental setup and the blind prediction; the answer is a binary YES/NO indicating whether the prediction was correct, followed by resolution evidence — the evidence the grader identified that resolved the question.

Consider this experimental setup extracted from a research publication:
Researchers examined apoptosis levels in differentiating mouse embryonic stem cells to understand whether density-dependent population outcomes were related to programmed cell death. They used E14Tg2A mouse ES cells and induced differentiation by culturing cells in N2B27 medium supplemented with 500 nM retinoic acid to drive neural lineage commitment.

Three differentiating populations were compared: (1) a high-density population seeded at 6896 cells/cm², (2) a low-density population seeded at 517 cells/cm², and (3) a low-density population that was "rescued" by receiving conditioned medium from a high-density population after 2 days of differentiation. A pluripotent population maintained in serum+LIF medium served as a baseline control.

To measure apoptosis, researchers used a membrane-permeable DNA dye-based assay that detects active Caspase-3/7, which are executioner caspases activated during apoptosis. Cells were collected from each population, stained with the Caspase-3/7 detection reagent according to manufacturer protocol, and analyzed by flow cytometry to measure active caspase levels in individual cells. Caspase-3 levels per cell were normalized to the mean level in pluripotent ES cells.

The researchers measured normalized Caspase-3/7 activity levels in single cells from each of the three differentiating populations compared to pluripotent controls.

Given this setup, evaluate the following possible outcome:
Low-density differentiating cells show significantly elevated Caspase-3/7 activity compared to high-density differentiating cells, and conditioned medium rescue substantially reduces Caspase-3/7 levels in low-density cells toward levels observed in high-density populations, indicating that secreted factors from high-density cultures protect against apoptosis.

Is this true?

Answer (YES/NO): YES